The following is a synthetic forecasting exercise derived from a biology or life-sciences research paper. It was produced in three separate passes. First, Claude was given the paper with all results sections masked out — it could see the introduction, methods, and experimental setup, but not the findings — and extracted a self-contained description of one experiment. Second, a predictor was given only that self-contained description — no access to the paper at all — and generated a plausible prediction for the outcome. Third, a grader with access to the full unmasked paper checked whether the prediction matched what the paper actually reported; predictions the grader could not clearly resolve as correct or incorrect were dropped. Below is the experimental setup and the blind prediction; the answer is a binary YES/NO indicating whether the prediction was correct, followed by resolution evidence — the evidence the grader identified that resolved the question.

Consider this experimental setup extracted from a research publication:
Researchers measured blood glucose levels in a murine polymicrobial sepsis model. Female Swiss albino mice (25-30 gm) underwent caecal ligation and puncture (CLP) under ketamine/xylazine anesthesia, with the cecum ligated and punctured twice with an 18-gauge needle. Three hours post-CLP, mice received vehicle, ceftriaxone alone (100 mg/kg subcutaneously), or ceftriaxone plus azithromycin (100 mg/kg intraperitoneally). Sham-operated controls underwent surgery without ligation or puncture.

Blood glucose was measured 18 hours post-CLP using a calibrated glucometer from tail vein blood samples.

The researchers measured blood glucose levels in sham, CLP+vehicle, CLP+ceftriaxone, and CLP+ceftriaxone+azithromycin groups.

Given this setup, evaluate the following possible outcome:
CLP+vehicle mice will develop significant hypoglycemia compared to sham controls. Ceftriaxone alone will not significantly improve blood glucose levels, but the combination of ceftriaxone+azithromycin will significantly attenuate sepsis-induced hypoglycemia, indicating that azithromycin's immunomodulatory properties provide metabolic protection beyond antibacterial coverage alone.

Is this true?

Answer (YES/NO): NO